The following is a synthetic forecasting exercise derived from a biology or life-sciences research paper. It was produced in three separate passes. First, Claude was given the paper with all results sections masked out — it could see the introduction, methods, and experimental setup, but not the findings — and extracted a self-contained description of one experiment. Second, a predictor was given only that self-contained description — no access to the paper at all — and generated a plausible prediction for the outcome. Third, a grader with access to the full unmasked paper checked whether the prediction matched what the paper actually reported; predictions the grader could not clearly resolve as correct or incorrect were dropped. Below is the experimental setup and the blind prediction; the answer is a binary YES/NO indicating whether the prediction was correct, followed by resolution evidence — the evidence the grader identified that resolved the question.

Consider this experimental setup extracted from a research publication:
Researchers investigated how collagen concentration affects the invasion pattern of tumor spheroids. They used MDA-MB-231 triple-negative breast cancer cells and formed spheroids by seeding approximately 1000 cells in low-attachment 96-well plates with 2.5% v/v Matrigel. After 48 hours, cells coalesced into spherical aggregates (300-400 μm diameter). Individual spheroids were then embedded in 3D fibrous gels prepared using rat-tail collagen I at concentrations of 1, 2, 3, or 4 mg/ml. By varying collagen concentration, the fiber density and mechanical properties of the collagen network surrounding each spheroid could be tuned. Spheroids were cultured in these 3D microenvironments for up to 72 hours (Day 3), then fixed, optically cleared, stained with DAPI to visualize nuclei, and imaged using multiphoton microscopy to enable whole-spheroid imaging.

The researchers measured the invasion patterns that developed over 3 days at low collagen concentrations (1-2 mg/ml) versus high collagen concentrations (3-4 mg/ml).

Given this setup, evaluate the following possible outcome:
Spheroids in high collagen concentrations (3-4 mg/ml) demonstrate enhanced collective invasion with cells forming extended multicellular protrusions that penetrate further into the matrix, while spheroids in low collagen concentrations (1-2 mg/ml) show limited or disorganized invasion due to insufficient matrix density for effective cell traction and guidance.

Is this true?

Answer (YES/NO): NO